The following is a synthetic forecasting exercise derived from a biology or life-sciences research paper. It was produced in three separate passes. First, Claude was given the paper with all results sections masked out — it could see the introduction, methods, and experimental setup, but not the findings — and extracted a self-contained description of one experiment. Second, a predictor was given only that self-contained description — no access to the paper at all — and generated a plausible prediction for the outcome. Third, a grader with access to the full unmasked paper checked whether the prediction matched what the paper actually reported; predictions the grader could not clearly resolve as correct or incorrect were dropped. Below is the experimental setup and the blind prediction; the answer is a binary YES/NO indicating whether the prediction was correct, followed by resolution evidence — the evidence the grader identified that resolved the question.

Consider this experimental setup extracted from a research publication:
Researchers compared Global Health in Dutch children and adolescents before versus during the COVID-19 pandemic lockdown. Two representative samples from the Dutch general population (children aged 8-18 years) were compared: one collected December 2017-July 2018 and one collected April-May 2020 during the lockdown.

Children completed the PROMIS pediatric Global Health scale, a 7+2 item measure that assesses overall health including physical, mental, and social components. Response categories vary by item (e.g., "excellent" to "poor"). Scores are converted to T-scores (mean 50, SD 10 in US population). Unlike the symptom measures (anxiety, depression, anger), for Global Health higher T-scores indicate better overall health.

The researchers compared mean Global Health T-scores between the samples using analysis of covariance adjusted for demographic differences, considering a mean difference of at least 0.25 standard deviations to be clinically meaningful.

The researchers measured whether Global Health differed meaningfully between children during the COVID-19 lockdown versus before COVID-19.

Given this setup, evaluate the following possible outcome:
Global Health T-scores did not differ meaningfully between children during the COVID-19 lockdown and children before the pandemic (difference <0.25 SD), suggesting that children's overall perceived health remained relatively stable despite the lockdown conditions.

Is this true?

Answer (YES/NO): YES